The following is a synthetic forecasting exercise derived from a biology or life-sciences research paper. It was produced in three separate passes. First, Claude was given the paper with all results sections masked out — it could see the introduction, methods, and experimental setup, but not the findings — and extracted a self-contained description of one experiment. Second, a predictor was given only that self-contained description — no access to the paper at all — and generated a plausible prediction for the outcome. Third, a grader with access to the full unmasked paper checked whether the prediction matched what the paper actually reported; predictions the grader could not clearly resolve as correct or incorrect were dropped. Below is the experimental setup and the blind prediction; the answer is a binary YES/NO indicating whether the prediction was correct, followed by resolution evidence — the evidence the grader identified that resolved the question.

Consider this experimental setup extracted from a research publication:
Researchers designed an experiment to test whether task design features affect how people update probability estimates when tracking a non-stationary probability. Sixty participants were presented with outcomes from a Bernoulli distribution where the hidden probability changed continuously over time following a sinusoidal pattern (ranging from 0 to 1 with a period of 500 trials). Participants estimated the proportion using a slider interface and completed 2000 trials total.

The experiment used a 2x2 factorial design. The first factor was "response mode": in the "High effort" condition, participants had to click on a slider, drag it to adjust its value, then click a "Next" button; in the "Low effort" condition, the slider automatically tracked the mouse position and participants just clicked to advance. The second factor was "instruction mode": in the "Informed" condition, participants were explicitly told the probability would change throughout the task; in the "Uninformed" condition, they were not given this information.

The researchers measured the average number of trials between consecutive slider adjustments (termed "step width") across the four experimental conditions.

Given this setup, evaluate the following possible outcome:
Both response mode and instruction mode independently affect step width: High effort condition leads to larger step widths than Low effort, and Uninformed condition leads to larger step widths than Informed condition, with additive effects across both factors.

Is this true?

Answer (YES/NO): NO